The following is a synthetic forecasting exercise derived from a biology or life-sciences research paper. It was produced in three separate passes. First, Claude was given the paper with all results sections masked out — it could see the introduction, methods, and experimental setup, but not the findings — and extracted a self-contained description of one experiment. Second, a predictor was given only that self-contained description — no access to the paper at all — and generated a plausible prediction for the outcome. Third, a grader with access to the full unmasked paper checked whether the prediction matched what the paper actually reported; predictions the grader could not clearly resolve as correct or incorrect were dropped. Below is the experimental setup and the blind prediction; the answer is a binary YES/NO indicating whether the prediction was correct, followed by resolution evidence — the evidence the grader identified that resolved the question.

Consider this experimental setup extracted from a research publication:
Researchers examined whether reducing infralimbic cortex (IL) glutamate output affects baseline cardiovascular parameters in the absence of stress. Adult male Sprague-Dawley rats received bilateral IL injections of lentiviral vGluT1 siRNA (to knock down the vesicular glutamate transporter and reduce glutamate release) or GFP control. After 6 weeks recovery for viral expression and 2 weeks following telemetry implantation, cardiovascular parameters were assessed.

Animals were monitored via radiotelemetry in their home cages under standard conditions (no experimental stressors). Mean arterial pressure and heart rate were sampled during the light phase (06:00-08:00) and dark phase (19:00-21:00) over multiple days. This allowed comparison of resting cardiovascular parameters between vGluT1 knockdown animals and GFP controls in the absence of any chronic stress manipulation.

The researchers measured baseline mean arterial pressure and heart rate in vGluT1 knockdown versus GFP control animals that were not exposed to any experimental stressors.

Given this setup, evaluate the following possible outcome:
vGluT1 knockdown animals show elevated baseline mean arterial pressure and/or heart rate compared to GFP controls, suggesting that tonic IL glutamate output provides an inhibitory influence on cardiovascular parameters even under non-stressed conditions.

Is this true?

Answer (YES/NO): NO